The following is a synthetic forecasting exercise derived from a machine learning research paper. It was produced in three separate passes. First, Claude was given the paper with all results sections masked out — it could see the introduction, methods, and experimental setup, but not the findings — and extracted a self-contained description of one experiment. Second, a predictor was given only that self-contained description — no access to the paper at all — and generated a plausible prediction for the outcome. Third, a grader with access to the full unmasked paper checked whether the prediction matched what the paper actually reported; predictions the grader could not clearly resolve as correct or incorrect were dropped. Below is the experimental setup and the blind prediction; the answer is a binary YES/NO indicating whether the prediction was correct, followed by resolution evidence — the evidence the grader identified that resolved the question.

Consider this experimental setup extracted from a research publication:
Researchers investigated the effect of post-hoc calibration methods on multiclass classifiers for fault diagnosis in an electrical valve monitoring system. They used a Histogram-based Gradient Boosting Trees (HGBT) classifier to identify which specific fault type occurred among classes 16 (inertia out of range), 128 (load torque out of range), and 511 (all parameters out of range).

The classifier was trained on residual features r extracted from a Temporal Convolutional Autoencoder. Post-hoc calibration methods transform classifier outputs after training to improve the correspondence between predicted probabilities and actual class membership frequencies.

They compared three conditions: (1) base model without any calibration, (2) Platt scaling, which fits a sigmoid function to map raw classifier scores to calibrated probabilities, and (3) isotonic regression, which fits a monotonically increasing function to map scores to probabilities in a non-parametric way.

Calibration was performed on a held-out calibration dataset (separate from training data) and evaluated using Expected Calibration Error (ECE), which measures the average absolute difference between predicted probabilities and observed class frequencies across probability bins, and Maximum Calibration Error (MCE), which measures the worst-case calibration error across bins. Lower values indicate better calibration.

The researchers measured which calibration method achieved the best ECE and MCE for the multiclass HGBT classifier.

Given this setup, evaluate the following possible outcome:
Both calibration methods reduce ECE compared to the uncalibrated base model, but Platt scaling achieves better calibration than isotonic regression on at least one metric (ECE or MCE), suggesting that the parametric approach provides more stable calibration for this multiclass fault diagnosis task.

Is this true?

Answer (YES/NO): NO